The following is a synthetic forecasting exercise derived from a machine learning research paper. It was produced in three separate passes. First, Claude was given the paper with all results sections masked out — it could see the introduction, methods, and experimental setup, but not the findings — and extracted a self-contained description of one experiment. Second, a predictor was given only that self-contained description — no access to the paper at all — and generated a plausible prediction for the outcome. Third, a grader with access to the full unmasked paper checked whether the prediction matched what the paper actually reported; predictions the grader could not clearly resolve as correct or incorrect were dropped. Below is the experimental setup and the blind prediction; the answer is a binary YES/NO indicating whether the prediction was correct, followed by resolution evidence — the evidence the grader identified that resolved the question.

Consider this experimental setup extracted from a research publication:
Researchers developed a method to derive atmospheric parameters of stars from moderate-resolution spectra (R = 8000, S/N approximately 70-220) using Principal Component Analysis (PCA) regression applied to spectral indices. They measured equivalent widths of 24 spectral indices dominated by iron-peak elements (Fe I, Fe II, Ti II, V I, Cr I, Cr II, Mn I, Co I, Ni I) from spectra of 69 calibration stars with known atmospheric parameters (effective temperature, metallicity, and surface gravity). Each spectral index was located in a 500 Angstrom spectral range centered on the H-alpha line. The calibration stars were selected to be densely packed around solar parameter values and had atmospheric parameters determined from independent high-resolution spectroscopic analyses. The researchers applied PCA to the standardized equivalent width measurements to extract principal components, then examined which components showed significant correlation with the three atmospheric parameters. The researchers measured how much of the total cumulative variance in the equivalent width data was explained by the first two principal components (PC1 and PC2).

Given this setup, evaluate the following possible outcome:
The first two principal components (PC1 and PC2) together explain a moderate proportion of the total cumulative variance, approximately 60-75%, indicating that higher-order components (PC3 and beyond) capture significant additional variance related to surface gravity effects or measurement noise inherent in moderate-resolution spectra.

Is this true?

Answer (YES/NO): NO